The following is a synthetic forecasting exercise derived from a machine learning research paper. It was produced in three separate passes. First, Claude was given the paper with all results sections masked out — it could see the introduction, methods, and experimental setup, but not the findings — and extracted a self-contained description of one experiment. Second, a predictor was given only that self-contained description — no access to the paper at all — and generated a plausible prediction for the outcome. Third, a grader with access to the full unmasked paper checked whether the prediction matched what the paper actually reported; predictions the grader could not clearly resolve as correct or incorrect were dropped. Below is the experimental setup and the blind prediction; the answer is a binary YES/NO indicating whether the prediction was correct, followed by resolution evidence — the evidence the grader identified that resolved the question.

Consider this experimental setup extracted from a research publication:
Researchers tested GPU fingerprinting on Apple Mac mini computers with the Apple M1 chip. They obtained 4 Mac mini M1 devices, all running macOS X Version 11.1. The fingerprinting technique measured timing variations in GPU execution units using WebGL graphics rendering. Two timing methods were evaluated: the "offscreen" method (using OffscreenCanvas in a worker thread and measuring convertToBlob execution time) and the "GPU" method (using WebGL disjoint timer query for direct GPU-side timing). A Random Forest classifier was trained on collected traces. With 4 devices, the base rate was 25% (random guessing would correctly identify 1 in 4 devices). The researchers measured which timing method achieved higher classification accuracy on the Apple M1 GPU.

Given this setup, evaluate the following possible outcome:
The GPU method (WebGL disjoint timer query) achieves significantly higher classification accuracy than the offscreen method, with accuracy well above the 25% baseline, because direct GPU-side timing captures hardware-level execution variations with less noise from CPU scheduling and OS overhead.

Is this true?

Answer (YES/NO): YES